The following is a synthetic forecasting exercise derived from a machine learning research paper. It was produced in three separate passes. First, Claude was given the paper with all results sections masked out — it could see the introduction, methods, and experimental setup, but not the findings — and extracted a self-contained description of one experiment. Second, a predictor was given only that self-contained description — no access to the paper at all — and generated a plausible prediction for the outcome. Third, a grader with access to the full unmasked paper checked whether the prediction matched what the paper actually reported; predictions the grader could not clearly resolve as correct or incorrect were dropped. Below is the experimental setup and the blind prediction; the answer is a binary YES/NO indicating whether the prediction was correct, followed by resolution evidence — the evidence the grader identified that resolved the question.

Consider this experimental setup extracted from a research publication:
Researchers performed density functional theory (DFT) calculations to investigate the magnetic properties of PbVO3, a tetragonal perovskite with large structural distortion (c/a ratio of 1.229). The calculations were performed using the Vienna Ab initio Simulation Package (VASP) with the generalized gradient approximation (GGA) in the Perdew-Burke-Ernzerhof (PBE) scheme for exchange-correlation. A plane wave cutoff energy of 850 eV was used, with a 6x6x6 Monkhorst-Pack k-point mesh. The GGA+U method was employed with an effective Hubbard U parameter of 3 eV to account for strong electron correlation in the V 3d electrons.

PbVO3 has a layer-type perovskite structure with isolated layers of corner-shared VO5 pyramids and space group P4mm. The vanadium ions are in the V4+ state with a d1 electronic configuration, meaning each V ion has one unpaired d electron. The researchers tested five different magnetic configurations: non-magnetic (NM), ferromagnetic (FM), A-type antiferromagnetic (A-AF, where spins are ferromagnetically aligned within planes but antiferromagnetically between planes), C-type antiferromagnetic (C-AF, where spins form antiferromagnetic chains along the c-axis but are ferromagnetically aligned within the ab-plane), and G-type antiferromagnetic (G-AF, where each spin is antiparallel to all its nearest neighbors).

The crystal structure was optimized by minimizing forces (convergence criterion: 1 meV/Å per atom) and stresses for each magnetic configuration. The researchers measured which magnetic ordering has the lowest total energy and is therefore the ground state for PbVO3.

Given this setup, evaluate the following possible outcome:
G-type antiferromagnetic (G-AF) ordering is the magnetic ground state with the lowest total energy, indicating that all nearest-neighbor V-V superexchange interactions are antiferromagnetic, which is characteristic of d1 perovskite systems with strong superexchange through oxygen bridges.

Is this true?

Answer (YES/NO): NO